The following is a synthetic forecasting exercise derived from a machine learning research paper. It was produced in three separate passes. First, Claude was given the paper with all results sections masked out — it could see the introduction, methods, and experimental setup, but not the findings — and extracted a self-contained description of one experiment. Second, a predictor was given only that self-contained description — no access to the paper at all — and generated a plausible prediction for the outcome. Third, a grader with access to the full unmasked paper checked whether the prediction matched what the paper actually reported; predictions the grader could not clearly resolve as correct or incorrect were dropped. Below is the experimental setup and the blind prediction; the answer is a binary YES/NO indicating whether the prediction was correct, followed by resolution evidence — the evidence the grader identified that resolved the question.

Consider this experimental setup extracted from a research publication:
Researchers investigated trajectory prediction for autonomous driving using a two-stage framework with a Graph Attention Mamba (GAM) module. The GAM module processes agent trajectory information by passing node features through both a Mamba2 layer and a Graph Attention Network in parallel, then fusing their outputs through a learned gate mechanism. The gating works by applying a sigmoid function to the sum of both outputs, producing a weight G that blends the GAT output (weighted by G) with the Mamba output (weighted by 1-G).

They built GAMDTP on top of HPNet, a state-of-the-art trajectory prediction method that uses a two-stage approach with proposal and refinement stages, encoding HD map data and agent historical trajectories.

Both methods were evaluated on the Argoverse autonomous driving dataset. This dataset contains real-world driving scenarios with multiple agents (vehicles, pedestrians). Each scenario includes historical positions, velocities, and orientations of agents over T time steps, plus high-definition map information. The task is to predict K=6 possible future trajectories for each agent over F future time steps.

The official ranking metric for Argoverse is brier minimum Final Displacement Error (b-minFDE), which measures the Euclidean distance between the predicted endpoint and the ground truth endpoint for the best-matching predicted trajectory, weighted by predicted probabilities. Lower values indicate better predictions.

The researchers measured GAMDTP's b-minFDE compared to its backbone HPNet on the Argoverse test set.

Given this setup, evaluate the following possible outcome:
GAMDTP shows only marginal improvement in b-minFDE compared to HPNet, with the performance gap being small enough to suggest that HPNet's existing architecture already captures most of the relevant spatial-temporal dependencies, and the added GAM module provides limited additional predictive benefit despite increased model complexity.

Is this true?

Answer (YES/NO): NO